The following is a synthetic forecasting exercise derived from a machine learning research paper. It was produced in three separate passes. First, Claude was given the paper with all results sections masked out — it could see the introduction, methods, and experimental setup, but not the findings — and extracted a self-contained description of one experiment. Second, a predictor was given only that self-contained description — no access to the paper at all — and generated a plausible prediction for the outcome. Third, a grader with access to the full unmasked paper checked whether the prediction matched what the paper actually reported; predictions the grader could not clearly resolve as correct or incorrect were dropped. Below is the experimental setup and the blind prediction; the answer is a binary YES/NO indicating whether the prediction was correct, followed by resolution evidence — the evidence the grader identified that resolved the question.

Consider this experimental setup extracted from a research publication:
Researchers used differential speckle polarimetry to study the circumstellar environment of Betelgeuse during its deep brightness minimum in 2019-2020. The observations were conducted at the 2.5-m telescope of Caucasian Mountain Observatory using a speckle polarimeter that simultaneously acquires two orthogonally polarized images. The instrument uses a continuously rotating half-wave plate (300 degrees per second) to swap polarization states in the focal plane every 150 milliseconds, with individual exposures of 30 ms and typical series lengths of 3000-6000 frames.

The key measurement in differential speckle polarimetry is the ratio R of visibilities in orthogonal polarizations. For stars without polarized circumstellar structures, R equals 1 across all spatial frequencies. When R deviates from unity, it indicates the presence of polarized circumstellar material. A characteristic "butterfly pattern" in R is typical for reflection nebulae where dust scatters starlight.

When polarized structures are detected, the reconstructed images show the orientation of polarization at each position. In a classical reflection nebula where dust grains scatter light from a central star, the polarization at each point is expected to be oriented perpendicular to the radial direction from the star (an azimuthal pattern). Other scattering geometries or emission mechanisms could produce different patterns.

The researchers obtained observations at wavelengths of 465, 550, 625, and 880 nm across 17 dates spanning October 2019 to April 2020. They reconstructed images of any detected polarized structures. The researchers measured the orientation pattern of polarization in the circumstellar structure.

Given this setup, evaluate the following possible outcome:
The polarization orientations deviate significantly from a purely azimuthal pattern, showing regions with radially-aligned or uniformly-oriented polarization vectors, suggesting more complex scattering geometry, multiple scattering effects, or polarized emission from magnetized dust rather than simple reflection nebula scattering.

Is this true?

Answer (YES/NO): NO